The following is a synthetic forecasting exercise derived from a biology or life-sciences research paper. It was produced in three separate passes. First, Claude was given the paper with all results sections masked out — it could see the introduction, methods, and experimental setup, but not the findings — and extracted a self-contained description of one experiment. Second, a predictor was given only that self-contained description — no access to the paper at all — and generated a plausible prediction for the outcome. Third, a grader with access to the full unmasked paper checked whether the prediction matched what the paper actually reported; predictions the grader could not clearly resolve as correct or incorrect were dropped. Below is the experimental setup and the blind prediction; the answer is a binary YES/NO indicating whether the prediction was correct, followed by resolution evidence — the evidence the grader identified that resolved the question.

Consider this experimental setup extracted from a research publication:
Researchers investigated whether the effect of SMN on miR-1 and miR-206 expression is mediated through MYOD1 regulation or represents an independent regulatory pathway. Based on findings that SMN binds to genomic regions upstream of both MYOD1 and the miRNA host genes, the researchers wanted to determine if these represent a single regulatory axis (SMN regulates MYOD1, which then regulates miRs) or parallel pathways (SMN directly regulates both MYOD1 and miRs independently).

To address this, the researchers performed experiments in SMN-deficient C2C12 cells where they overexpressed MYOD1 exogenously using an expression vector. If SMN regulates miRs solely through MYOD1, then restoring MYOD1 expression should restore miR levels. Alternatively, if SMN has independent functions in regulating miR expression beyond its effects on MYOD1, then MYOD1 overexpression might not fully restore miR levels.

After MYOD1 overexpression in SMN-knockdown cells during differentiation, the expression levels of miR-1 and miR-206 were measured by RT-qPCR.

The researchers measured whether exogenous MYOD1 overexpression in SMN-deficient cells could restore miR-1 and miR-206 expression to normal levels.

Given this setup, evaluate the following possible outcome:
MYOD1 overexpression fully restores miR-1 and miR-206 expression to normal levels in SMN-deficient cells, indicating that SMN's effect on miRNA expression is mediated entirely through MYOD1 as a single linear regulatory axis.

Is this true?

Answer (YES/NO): YES